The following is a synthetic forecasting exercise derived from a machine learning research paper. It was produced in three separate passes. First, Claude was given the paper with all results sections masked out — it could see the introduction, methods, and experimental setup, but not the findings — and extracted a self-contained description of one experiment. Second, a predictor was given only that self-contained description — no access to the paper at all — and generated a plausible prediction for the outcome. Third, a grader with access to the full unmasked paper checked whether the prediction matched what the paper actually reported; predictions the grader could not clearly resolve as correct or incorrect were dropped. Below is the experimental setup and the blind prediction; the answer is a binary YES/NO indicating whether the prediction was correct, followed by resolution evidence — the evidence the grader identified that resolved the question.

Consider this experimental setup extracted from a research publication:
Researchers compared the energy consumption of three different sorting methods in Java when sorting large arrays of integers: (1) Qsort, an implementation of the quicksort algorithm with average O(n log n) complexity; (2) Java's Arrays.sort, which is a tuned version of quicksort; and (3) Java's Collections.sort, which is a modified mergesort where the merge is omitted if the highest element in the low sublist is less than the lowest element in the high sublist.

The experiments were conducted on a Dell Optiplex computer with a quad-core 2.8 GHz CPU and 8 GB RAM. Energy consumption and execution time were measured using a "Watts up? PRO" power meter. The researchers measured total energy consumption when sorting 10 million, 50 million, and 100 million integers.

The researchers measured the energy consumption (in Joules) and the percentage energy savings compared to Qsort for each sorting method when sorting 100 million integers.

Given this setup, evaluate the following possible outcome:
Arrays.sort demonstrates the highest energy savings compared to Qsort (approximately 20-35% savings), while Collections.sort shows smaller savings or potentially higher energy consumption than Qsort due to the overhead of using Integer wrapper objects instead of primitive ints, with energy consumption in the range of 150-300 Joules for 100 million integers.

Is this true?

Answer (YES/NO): NO